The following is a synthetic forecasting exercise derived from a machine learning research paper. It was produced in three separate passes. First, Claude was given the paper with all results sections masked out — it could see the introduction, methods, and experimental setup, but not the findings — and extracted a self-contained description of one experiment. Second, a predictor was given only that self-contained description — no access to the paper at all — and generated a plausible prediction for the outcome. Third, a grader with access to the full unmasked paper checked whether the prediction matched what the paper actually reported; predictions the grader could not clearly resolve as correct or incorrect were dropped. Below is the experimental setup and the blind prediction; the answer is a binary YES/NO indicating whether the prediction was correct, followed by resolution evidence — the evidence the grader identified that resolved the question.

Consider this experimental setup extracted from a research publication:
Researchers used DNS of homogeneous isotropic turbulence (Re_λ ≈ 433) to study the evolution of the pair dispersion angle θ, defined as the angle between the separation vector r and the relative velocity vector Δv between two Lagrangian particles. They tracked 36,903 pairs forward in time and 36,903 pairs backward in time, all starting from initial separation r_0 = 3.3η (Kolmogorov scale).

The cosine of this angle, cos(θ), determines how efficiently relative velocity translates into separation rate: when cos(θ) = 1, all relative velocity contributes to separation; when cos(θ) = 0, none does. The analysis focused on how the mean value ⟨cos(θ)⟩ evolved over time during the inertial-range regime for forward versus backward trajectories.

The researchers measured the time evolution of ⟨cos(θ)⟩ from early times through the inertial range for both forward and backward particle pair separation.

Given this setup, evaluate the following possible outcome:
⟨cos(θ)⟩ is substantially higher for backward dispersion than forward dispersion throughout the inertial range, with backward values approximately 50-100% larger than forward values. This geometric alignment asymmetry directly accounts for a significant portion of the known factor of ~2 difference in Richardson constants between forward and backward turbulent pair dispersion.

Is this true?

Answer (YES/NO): NO